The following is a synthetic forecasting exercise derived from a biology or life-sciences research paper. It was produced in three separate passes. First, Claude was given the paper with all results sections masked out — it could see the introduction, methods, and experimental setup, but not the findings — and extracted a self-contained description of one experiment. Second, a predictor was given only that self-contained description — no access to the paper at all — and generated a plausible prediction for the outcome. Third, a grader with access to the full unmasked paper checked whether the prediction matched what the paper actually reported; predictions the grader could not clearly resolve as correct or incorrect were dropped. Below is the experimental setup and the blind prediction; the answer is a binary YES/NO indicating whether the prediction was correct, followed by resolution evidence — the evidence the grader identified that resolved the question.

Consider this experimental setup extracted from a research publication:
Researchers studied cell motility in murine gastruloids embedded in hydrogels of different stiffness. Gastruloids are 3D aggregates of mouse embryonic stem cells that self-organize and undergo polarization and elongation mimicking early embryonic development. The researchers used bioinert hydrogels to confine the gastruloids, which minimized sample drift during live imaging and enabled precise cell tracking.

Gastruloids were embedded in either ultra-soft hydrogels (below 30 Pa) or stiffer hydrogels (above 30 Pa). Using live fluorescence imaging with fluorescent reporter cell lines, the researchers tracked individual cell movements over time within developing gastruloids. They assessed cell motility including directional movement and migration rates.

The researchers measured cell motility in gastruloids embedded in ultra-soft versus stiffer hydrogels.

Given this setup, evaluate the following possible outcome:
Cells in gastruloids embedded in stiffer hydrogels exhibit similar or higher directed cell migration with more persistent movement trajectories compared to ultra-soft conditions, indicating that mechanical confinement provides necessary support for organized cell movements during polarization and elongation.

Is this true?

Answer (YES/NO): NO